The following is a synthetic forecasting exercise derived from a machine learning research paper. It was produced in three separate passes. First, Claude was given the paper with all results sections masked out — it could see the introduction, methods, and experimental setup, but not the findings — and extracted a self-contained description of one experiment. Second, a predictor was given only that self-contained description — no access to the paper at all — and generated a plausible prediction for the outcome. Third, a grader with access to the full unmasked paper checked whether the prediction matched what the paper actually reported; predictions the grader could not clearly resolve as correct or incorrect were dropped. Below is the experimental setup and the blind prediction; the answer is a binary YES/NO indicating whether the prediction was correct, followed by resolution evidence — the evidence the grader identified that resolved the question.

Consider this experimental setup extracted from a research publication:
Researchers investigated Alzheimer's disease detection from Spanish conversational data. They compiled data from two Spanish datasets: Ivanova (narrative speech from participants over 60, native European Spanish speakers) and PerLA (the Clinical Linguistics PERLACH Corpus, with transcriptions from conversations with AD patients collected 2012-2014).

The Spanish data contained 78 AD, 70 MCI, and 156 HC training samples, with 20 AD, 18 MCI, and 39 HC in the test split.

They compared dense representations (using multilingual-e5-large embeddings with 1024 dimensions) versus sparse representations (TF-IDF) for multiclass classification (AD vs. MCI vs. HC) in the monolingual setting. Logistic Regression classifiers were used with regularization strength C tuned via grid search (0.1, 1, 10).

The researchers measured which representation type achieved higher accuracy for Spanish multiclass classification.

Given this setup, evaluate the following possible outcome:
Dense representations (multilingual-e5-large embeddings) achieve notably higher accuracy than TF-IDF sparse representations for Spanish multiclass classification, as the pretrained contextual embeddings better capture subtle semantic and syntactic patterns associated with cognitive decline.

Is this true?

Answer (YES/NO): NO